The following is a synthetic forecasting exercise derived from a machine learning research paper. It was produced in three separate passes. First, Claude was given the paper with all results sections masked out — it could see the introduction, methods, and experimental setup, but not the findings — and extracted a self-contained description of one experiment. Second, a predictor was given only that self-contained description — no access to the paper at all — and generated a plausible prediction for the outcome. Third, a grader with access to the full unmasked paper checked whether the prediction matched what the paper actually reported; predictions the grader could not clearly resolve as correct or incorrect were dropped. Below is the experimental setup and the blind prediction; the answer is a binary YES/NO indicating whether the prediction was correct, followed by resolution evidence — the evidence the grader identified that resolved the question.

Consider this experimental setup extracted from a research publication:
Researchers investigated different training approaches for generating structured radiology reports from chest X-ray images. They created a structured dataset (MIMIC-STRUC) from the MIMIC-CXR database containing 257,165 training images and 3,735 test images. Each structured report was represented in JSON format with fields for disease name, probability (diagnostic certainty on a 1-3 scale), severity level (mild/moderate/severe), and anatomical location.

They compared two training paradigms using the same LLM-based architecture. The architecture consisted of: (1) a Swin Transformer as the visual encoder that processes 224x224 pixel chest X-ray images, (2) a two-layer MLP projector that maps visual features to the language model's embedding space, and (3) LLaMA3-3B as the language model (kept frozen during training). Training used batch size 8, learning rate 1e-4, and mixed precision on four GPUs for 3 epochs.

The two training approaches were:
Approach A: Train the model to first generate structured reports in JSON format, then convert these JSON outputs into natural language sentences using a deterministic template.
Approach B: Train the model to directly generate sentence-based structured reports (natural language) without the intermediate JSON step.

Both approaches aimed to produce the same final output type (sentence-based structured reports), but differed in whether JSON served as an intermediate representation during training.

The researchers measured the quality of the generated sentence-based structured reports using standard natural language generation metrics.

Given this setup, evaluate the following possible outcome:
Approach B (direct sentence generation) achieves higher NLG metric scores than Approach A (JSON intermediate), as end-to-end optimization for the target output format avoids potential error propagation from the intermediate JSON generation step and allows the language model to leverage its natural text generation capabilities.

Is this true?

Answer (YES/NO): NO